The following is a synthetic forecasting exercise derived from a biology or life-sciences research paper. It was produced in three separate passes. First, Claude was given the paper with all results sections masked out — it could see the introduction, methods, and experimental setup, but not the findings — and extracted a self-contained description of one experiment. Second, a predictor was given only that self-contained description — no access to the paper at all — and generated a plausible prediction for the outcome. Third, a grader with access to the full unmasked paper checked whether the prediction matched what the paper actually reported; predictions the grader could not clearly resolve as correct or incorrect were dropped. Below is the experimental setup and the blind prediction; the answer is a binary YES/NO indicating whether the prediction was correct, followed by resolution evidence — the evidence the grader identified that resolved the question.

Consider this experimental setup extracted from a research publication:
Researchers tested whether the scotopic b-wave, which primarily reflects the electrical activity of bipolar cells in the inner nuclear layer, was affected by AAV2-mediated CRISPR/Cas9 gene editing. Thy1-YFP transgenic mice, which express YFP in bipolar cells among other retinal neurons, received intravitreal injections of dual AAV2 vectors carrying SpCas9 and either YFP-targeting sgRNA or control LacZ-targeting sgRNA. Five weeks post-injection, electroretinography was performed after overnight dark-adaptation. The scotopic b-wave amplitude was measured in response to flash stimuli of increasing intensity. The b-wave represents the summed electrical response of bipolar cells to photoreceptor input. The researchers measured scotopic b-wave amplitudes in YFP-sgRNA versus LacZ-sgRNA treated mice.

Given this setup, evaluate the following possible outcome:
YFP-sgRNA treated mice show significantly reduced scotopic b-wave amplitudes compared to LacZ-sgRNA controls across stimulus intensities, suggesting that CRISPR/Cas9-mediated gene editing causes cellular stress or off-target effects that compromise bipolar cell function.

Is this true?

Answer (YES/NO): NO